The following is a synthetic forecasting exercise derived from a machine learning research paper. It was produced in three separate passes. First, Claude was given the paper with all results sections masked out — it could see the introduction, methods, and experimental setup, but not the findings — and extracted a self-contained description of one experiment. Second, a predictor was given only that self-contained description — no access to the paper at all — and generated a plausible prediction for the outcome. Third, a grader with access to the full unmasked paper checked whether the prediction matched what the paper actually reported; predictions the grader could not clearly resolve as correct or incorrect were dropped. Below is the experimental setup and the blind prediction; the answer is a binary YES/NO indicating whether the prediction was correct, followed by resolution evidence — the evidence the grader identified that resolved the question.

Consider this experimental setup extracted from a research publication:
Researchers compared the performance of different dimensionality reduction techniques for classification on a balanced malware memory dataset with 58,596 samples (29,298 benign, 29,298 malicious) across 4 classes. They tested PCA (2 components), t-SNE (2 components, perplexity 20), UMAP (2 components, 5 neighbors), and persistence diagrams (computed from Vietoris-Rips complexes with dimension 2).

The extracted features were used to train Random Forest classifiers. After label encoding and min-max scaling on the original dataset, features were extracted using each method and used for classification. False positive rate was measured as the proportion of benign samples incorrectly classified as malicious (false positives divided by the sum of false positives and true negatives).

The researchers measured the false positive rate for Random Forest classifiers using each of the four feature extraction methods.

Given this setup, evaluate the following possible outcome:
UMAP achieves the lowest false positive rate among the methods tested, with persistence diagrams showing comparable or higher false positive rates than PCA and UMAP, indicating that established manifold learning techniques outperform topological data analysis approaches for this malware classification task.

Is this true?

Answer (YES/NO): NO